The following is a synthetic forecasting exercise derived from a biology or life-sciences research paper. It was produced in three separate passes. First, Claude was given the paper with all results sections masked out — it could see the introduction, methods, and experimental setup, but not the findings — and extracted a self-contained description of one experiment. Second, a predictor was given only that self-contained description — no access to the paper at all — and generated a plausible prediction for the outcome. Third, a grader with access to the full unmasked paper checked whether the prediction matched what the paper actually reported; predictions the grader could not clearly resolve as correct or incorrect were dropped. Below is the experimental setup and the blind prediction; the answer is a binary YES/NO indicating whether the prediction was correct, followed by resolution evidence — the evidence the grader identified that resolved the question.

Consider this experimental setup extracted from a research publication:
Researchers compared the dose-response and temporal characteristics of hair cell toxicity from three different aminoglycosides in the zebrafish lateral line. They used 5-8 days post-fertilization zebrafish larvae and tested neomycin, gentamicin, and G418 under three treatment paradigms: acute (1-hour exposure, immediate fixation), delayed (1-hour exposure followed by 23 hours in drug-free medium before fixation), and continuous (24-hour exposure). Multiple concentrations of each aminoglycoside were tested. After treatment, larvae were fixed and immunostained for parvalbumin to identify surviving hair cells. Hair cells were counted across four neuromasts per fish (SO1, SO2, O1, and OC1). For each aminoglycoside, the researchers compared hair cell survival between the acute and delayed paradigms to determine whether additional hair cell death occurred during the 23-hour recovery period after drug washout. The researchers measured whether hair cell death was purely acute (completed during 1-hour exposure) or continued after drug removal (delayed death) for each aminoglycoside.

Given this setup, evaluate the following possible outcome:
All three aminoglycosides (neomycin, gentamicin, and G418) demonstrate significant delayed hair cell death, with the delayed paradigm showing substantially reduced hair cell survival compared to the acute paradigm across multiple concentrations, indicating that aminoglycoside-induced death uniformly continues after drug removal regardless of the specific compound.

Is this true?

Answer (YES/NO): NO